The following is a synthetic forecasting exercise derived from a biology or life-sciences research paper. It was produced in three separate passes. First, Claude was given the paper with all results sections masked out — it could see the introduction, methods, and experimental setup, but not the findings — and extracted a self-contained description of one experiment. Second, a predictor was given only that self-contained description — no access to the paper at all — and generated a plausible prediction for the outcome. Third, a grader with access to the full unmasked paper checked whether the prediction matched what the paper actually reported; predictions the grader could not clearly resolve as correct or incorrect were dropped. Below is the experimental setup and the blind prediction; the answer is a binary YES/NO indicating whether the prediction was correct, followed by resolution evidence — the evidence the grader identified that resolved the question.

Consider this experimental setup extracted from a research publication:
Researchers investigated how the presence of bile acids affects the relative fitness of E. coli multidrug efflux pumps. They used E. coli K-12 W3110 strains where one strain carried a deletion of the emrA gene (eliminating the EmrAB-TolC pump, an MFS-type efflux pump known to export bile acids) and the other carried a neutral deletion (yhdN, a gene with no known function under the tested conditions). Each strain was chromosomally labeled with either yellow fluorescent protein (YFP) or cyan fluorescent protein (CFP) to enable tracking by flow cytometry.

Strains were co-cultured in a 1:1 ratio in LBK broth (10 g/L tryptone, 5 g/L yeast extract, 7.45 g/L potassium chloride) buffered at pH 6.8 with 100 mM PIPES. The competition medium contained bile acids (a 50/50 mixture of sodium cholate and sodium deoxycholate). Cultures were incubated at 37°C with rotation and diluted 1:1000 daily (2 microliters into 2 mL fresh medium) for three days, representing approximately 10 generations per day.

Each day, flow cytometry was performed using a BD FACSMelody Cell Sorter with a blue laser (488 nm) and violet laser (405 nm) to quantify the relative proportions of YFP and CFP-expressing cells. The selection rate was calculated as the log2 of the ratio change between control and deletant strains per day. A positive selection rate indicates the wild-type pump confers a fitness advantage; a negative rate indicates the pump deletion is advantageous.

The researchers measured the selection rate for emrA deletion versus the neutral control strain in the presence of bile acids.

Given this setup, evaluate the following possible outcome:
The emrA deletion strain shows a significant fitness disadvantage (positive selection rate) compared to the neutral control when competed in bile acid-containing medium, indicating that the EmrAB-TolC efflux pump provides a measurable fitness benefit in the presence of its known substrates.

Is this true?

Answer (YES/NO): NO